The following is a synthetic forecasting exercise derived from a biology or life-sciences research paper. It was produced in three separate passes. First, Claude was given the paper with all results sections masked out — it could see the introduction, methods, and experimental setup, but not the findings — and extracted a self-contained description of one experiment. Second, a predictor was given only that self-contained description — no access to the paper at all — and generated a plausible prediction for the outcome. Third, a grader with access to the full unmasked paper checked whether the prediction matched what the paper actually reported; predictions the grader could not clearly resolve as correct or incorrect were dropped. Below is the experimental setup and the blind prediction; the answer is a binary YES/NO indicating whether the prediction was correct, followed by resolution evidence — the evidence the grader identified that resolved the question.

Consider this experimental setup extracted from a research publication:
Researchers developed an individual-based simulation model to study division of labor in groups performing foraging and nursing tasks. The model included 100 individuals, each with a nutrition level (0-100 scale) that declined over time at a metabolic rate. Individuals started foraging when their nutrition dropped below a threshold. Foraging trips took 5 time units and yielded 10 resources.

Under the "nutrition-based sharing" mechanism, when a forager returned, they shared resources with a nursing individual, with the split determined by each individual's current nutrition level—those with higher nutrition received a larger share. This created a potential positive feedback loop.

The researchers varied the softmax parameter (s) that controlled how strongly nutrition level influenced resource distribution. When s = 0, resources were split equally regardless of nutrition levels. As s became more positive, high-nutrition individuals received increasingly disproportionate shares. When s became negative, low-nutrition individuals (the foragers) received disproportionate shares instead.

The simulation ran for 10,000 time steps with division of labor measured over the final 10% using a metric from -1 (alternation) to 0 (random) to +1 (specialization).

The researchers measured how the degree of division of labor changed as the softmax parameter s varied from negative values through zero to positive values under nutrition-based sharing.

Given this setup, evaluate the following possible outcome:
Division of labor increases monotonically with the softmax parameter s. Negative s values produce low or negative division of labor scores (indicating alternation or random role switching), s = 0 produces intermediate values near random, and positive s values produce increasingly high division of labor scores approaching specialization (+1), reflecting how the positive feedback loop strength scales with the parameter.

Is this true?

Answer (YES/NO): NO